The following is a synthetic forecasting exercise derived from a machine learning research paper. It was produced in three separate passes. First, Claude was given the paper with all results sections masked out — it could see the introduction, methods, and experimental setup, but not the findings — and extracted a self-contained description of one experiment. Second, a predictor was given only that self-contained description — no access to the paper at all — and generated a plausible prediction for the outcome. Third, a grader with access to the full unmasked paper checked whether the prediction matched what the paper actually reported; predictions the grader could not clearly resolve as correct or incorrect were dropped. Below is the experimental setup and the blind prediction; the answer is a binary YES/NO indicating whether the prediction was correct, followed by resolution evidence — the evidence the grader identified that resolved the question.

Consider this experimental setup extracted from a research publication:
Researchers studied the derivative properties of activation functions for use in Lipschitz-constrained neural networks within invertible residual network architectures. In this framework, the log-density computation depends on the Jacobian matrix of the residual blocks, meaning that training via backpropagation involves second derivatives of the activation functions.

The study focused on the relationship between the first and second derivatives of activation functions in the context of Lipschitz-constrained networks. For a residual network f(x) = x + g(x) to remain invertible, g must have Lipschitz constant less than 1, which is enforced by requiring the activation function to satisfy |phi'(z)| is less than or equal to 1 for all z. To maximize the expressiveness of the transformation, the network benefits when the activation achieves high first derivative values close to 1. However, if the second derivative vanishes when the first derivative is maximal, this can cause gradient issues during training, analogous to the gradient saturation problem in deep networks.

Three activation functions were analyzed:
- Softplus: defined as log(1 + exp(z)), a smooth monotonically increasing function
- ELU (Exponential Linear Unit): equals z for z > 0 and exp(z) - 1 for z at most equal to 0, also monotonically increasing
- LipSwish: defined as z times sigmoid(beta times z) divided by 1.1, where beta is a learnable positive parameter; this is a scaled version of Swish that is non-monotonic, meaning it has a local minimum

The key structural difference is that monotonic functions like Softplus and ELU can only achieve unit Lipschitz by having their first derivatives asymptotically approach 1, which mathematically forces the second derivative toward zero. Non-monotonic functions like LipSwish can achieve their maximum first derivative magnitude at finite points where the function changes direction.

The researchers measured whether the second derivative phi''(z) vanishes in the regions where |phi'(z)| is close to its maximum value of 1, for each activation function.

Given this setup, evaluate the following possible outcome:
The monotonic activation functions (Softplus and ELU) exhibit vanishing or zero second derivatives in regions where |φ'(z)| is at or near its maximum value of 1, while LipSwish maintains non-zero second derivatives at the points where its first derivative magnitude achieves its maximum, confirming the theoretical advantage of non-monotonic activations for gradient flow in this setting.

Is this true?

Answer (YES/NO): YES